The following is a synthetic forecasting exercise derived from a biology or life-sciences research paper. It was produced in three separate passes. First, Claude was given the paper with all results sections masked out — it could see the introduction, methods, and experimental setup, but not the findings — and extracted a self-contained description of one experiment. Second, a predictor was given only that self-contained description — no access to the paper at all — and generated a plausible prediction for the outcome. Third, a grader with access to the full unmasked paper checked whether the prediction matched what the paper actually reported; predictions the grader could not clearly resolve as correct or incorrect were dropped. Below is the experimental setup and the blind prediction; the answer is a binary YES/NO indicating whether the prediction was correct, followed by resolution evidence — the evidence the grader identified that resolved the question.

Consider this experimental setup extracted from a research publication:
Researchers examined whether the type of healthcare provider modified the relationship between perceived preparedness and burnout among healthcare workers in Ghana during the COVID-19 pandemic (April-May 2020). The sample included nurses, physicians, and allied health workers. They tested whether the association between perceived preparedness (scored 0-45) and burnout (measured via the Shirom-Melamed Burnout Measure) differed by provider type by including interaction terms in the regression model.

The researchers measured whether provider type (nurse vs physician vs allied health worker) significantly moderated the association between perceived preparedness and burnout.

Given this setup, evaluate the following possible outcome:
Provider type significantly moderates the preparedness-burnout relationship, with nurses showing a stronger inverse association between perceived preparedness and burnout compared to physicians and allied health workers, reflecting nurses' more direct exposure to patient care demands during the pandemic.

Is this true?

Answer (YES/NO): NO